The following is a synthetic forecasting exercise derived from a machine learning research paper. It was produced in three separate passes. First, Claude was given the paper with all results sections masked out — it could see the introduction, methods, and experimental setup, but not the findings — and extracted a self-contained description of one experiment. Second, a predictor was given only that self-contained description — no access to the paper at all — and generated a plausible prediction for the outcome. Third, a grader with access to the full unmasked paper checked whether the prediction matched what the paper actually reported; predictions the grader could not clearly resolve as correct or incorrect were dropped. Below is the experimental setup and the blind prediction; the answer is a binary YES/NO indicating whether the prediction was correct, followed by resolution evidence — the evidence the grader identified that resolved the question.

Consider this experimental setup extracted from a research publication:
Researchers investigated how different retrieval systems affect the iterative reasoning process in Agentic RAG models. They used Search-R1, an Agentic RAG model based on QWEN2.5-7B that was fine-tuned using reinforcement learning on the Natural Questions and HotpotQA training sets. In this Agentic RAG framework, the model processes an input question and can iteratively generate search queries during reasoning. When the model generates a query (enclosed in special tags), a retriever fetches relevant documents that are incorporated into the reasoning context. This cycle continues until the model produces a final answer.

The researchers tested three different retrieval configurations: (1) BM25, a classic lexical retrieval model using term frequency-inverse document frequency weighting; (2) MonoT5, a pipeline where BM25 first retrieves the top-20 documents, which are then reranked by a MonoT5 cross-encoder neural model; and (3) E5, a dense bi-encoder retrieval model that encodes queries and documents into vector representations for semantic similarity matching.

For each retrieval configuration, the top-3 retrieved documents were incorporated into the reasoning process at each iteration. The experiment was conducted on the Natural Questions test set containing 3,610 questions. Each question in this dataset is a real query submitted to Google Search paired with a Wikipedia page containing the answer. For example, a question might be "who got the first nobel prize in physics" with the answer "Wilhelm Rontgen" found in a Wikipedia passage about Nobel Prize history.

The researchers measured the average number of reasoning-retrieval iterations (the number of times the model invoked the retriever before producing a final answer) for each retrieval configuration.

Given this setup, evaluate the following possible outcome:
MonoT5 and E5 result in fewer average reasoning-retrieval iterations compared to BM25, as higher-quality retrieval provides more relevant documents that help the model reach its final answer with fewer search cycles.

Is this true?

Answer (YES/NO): YES